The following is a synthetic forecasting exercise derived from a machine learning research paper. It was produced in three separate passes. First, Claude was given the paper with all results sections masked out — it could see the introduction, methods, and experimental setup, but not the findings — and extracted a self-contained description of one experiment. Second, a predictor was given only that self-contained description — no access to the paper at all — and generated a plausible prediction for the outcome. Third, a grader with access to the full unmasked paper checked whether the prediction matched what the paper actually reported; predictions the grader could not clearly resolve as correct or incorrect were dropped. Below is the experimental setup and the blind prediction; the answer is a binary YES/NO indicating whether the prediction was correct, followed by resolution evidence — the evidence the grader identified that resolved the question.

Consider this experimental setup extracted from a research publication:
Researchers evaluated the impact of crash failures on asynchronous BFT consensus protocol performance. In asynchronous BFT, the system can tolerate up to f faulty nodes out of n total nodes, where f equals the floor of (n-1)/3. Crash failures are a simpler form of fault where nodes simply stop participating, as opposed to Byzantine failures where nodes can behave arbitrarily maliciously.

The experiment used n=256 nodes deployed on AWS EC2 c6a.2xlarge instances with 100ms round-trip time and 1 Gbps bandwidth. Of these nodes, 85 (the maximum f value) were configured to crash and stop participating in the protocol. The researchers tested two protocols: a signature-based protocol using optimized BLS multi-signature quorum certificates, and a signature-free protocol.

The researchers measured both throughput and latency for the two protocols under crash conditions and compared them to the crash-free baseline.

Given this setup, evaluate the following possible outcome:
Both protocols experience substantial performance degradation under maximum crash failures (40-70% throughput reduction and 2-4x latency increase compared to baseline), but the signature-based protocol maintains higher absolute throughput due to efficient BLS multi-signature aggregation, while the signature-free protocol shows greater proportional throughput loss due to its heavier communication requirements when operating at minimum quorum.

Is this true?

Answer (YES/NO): NO